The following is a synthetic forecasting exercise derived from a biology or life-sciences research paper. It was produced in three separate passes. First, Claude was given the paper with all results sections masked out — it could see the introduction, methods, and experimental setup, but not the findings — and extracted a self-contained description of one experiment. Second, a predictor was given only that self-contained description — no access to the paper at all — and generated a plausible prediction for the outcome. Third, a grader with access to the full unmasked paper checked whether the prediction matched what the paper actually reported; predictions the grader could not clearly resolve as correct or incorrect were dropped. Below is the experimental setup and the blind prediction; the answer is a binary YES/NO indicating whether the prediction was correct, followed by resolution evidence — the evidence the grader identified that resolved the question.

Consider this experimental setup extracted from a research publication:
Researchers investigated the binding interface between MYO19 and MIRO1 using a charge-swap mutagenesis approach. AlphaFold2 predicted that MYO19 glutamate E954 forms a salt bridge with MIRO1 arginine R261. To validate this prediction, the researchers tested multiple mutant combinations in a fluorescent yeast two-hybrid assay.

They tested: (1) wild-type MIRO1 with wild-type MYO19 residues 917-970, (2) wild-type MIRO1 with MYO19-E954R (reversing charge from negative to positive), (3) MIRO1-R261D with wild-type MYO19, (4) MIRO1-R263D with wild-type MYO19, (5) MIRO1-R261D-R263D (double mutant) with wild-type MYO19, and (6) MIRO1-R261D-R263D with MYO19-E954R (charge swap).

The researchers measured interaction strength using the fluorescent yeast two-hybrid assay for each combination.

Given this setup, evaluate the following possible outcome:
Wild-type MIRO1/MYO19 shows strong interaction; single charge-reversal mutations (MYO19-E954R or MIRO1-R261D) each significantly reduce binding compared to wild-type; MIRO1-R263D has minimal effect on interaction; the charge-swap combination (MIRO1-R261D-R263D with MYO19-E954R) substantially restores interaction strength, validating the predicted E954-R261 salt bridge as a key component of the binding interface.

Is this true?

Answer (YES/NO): NO